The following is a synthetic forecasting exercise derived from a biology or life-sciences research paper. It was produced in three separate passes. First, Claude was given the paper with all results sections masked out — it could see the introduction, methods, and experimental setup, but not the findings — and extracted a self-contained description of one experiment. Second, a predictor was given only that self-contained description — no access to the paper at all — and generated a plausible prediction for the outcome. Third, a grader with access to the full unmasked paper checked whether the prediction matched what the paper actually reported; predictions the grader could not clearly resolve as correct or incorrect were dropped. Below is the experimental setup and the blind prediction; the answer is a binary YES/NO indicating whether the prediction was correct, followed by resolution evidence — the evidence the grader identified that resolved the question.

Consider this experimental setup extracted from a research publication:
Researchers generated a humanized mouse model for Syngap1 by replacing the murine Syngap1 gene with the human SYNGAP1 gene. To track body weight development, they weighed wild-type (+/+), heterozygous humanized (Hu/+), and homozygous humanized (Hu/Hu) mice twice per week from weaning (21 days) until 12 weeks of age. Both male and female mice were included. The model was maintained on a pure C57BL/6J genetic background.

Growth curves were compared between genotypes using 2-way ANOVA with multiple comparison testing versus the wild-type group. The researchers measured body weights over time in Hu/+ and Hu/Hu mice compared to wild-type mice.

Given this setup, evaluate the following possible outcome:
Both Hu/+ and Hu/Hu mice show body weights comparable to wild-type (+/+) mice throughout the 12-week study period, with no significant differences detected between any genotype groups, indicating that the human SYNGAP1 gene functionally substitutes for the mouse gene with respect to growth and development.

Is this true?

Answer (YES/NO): YES